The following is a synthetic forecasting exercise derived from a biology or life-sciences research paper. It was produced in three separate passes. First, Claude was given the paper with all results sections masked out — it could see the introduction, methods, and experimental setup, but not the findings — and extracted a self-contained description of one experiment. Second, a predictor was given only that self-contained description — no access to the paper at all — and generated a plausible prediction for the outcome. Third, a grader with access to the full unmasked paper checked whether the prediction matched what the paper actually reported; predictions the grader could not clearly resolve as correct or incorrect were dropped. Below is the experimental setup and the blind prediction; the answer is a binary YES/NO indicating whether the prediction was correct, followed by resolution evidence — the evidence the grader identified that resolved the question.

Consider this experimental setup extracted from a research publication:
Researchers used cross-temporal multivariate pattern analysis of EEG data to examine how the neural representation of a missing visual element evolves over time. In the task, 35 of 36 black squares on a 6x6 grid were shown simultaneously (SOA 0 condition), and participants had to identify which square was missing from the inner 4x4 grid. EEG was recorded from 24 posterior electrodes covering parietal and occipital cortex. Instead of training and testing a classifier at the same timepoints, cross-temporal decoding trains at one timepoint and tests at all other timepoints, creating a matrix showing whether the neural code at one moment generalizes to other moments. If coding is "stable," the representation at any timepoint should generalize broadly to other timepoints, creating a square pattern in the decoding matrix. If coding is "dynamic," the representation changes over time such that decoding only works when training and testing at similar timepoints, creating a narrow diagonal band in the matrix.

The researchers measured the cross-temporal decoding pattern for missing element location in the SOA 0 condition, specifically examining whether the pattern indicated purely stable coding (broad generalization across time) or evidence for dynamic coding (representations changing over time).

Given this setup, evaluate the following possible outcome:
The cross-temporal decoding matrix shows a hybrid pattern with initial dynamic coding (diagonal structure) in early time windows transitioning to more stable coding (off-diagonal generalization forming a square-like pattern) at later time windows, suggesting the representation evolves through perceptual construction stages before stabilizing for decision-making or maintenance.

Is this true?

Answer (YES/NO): YES